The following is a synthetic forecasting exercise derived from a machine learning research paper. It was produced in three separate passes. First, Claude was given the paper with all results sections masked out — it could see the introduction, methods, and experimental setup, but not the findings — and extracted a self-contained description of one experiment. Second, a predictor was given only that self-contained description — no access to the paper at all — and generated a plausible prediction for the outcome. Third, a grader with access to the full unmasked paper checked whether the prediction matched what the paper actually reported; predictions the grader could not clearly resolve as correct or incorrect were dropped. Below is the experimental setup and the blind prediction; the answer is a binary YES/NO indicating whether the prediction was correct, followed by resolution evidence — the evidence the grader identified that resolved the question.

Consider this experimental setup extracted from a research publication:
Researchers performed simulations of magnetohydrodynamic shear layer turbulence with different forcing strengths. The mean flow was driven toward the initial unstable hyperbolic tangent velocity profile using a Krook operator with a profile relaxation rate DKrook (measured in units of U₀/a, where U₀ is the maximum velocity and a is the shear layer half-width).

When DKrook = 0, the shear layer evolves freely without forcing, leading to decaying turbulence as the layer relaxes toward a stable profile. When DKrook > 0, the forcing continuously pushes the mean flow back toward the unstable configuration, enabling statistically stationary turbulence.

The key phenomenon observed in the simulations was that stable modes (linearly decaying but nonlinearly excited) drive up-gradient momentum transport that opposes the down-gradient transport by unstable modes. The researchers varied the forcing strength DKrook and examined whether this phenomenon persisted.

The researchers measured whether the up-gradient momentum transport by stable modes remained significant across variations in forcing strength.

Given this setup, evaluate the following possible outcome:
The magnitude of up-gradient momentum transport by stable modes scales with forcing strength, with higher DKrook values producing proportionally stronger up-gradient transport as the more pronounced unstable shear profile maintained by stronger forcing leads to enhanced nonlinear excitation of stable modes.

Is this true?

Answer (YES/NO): NO